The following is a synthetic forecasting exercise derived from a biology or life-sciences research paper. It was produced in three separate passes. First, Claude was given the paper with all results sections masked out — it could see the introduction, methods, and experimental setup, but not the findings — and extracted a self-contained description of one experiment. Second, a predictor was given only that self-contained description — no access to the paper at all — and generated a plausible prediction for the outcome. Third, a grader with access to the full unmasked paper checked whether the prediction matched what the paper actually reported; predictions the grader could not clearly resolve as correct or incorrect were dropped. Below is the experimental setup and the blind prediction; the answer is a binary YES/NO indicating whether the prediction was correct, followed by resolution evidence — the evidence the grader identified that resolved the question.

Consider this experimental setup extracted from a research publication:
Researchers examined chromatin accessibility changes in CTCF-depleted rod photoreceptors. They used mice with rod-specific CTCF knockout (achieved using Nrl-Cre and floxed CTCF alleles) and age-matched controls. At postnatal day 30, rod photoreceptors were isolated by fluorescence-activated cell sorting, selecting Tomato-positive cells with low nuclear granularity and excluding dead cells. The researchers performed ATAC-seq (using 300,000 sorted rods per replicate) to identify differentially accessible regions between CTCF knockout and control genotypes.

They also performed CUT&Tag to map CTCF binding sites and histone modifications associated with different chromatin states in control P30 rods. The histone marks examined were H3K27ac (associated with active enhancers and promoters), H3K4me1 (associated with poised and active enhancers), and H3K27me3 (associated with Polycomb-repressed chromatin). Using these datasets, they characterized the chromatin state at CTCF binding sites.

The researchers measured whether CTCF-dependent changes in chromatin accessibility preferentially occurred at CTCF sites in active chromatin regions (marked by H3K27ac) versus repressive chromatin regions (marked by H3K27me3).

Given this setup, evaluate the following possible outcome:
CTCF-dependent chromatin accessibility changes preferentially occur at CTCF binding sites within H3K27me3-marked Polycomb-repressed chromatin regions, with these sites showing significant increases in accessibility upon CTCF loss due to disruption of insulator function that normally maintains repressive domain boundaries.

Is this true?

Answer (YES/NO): NO